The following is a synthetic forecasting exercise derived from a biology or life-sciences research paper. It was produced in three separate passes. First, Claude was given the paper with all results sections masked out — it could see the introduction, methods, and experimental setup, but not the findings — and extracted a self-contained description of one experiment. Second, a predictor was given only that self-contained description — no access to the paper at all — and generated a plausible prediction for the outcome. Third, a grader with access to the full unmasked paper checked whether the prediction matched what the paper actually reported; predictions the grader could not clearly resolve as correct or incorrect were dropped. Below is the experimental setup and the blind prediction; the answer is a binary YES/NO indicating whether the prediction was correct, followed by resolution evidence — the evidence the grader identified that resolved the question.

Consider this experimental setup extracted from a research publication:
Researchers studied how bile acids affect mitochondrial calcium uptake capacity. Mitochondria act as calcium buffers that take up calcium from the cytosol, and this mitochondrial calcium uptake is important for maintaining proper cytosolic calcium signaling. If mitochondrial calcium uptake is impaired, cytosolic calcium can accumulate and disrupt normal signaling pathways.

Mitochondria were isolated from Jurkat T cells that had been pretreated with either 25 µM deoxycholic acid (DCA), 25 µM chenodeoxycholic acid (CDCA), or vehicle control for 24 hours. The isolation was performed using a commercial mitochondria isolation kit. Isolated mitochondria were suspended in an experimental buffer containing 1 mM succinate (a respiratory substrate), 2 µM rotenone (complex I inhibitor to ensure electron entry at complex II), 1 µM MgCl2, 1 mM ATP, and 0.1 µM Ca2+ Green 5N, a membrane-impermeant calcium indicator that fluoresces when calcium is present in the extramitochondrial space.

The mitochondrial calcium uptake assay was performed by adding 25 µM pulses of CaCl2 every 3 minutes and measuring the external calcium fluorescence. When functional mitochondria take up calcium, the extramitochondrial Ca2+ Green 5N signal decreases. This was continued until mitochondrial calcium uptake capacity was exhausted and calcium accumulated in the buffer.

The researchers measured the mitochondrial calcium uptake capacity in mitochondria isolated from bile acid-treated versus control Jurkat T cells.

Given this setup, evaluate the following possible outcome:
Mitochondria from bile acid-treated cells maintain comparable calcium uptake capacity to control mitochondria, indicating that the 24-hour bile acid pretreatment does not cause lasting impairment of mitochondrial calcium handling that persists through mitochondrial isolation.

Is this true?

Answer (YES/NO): NO